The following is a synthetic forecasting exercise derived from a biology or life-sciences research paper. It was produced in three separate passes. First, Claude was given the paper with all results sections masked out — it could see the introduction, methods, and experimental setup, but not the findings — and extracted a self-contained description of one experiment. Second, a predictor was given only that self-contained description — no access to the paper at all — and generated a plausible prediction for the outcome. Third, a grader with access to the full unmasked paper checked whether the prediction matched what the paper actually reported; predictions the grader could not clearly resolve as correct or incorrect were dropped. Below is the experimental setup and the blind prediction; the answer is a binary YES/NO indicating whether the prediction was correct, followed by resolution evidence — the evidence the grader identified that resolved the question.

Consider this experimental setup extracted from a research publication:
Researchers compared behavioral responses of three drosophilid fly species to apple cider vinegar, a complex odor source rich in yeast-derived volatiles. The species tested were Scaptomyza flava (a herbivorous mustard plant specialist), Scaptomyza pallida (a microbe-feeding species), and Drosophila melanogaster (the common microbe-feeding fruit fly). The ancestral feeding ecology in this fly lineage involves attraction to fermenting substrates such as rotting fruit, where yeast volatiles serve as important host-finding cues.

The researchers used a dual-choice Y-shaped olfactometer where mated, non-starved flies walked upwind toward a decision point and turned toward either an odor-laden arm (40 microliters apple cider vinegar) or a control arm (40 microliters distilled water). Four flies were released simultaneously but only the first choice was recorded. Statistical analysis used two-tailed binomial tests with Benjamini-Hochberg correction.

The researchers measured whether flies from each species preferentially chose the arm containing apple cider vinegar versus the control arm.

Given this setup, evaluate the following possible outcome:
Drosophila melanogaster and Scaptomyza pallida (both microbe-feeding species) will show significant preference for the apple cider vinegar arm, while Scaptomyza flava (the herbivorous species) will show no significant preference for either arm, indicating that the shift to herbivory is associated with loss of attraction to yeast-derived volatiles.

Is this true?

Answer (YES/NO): NO